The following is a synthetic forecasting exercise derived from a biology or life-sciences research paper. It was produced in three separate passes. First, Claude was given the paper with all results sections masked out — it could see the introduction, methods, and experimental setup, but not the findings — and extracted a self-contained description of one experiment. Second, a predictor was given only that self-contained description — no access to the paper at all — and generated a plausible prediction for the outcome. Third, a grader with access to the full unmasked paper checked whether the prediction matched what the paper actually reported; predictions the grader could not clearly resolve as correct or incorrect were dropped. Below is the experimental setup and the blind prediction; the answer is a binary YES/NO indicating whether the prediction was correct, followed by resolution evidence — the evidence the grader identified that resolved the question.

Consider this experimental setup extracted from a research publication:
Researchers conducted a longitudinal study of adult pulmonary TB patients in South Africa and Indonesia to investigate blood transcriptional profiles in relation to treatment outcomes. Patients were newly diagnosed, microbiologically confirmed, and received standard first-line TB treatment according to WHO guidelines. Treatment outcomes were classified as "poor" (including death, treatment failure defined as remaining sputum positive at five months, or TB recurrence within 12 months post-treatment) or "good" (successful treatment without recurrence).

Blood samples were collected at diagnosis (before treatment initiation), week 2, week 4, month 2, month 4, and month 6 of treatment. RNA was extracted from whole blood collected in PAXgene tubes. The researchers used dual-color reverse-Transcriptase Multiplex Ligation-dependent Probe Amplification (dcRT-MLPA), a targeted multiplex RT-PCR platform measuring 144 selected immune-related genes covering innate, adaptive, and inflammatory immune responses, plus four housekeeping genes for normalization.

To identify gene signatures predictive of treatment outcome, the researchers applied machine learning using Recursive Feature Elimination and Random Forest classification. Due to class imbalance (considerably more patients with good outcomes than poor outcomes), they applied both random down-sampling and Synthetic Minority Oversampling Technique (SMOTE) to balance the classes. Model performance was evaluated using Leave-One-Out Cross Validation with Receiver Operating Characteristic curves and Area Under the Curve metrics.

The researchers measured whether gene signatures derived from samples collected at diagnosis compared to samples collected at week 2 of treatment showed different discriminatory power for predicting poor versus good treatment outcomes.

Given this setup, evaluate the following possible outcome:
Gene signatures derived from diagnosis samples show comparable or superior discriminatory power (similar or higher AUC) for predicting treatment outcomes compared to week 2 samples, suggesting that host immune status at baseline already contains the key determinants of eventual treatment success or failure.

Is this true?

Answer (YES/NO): NO